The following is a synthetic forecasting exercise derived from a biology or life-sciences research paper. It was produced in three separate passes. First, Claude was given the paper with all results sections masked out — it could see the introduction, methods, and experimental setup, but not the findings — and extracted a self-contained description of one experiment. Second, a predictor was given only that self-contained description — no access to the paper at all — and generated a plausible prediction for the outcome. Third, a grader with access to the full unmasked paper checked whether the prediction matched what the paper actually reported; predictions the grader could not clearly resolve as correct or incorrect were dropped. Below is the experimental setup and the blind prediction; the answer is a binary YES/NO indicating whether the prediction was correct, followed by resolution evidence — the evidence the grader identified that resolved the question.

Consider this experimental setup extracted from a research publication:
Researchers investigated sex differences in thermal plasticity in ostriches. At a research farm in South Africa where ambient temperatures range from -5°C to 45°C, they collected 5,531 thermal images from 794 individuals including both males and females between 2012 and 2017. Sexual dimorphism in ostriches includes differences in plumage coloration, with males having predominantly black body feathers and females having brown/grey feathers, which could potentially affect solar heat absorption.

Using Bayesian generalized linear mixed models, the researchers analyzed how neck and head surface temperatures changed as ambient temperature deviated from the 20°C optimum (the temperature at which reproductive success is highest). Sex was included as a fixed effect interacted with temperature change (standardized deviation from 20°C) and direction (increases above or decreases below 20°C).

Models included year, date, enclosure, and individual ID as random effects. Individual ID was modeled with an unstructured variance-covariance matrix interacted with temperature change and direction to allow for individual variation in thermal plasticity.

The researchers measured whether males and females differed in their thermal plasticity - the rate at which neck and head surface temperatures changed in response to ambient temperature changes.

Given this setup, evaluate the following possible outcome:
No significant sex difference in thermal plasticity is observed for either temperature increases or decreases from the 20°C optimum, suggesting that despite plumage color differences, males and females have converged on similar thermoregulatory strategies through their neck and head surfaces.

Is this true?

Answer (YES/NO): NO